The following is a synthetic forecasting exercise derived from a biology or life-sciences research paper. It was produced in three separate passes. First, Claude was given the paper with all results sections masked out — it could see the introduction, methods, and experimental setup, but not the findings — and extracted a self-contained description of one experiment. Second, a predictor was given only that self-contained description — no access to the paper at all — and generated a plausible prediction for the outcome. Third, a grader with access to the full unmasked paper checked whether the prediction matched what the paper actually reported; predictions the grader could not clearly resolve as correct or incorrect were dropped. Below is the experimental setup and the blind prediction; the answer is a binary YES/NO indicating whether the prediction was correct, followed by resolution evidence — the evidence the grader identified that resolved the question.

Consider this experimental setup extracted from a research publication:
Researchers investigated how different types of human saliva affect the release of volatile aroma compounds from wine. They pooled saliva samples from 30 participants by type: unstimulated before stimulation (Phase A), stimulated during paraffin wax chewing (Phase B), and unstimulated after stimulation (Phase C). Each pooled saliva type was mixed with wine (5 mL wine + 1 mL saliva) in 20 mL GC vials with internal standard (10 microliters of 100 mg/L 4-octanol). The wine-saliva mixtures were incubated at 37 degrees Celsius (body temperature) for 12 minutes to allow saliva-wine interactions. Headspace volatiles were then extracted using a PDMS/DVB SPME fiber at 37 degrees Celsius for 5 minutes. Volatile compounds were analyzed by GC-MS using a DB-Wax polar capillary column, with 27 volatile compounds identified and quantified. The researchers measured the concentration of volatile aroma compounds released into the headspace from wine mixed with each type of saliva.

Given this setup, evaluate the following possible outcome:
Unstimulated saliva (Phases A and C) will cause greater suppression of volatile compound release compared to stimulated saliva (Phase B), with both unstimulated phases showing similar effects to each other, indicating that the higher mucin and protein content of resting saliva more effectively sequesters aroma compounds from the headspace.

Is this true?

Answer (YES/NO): NO